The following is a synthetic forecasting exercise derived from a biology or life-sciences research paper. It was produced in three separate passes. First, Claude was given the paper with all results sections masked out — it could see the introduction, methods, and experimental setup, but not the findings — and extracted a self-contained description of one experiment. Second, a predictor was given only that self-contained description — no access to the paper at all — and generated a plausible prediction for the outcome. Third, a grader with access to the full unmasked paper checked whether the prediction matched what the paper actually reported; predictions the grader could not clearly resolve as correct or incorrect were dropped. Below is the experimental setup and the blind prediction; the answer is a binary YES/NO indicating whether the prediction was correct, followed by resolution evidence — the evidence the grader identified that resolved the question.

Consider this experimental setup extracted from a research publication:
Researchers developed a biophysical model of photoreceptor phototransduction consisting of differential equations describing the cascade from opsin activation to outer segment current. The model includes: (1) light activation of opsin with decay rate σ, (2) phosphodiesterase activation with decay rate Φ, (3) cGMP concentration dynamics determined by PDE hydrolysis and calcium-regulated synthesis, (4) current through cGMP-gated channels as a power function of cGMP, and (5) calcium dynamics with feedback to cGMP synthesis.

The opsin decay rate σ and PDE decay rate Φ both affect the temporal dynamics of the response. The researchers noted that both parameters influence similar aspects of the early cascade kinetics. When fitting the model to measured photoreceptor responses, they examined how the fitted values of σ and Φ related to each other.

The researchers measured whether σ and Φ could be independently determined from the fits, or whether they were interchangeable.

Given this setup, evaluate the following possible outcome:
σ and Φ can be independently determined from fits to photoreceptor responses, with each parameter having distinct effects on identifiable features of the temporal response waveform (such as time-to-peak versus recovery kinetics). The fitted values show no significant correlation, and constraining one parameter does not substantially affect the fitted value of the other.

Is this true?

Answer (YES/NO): NO